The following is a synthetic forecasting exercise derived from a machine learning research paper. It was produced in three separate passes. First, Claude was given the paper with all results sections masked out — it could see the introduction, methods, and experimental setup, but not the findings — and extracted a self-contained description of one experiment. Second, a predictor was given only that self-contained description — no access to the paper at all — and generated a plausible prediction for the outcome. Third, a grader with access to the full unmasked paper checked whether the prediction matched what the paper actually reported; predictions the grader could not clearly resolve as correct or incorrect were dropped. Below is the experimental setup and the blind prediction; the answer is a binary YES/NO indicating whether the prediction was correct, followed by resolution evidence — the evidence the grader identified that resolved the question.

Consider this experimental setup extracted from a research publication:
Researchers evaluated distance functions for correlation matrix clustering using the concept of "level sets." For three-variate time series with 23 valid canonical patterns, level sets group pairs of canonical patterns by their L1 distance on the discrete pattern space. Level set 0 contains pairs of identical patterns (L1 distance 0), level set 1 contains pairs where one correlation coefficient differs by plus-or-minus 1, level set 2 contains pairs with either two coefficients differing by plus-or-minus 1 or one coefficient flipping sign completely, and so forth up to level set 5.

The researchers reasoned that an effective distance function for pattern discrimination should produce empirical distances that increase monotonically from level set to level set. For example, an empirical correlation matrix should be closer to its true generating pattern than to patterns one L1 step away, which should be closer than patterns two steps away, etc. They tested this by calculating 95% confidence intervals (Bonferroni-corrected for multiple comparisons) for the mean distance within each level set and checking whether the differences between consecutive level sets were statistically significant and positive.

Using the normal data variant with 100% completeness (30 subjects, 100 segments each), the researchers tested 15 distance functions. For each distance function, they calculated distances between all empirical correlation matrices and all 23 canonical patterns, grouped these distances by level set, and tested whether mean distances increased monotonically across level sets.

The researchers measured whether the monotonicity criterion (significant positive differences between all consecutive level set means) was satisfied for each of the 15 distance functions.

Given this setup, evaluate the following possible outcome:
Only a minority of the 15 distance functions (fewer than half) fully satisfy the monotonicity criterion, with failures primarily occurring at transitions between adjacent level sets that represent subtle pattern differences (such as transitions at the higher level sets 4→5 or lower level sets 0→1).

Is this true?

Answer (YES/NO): NO